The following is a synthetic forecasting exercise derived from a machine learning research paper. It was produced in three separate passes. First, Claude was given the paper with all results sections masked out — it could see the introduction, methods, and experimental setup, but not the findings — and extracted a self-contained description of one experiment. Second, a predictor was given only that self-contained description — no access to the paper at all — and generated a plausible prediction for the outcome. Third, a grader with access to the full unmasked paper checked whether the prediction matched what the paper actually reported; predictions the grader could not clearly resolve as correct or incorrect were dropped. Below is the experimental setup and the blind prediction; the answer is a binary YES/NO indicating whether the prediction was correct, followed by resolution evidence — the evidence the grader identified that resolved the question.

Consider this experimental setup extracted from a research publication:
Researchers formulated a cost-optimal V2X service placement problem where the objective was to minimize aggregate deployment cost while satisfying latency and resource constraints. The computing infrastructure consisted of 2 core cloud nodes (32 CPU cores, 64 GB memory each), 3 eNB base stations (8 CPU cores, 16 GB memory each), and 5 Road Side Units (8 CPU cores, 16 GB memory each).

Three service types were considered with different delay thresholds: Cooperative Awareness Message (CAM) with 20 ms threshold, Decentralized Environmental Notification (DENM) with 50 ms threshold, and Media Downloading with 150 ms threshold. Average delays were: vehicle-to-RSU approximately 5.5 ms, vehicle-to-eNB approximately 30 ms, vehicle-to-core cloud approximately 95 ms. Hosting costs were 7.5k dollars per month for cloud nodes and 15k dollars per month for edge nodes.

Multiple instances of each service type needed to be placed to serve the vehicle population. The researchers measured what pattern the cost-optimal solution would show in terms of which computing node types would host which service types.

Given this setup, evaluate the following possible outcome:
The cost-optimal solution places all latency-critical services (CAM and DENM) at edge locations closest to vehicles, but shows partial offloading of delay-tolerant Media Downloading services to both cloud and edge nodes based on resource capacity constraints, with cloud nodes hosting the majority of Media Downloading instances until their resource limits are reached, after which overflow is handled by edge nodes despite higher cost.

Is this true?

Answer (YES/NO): NO